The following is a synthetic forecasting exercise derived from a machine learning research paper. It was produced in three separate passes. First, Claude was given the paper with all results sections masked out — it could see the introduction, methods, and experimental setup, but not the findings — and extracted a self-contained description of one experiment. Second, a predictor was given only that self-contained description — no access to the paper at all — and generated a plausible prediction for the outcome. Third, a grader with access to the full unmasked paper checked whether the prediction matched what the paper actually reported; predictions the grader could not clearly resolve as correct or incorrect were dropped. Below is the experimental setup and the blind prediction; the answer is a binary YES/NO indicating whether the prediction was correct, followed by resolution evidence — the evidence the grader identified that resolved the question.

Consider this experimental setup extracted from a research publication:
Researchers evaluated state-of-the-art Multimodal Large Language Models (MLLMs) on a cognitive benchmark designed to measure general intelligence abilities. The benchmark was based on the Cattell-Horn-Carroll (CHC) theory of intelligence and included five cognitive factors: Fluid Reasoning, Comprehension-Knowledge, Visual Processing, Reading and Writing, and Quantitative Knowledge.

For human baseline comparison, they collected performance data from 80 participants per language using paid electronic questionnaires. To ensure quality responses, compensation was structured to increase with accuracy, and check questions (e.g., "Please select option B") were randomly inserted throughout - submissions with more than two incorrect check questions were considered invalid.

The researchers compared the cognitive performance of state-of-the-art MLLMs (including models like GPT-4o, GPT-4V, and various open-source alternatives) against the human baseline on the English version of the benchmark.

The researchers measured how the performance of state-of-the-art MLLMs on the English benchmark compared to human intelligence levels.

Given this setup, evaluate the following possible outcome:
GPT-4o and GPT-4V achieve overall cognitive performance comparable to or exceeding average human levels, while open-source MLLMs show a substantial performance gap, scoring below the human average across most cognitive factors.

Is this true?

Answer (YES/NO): NO